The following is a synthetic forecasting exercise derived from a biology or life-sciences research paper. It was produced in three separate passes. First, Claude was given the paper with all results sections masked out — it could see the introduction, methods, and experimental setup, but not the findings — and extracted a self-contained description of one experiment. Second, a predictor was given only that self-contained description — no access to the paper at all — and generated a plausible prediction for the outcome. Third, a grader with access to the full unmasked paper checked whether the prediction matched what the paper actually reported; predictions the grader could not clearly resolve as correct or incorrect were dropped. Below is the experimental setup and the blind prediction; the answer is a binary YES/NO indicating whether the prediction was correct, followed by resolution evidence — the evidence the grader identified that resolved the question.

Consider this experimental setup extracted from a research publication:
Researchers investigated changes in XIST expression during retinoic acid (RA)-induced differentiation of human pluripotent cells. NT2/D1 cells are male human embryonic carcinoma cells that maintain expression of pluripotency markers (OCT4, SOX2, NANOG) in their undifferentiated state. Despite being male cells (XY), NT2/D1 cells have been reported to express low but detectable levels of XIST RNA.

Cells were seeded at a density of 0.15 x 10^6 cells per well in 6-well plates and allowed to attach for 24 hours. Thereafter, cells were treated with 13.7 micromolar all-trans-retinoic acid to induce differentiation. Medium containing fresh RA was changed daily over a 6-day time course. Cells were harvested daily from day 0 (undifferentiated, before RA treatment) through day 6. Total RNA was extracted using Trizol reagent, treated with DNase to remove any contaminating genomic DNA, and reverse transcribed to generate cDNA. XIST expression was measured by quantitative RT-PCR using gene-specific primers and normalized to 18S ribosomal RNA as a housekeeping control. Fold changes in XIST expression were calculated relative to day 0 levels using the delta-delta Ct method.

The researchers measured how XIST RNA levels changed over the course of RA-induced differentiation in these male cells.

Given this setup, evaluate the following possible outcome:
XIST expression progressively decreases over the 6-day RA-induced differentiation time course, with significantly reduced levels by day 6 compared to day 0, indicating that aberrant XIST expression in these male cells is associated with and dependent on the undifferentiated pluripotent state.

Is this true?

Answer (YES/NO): NO